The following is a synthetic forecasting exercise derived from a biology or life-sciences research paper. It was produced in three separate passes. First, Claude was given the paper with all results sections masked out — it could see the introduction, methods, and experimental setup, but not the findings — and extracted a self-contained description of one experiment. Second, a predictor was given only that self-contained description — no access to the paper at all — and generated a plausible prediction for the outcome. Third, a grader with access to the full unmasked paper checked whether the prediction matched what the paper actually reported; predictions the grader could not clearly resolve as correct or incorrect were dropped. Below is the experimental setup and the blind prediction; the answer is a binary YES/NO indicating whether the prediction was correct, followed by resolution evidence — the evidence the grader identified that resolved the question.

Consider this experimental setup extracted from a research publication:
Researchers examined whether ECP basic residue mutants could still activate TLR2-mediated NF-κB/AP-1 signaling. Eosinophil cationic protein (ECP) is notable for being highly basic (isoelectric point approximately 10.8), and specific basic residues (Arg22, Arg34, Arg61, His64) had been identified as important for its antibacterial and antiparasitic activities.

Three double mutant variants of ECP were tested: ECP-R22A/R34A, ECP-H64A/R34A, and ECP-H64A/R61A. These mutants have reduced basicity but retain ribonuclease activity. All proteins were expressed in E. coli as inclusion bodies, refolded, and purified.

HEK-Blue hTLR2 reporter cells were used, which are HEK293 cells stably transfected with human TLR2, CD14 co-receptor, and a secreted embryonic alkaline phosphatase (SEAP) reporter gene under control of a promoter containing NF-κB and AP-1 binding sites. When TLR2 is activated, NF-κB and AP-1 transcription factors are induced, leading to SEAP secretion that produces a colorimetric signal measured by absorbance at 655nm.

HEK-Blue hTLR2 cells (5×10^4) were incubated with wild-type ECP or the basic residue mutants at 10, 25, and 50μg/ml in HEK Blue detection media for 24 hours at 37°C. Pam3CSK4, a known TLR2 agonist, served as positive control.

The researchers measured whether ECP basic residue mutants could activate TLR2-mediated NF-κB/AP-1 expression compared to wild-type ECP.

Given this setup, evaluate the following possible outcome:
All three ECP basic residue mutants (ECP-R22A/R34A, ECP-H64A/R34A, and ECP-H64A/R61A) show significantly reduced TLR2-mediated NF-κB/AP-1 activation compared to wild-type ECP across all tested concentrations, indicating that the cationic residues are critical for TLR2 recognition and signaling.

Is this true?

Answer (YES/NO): NO